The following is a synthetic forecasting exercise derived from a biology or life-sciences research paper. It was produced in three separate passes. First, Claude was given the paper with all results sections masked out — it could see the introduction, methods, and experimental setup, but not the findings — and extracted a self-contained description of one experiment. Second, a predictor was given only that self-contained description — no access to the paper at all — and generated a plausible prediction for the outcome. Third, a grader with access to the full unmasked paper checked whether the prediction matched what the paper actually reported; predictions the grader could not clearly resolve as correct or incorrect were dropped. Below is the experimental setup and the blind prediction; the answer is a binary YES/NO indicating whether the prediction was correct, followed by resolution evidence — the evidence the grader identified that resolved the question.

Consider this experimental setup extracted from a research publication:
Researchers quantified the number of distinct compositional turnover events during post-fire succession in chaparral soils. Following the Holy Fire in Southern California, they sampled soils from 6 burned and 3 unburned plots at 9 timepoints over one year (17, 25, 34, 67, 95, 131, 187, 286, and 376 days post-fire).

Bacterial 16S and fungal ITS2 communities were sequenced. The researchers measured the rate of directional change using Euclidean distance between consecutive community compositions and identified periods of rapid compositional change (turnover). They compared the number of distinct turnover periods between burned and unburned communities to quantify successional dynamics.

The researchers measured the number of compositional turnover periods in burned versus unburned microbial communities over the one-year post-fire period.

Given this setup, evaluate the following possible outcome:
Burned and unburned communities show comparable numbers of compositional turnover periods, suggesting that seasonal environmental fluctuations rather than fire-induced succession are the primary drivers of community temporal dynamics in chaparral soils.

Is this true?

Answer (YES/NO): NO